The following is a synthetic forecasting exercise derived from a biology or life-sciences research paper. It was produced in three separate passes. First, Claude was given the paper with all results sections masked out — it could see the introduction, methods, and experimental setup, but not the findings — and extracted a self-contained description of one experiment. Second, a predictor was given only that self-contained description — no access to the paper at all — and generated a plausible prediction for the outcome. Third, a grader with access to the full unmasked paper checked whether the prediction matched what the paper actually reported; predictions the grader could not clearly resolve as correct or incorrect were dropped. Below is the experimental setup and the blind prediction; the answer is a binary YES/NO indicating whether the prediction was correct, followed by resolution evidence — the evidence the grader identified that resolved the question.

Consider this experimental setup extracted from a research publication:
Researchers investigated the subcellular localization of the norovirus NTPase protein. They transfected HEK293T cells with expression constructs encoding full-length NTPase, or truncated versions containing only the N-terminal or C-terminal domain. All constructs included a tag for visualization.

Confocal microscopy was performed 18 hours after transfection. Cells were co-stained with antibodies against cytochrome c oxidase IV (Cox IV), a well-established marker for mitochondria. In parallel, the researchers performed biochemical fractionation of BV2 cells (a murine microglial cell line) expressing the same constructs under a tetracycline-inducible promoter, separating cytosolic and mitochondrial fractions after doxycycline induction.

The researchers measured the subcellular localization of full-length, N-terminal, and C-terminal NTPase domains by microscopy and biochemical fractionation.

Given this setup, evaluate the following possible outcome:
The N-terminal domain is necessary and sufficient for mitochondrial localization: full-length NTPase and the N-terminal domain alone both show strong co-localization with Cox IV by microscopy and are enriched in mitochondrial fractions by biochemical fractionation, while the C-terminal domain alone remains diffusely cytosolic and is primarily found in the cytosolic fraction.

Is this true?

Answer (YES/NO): YES